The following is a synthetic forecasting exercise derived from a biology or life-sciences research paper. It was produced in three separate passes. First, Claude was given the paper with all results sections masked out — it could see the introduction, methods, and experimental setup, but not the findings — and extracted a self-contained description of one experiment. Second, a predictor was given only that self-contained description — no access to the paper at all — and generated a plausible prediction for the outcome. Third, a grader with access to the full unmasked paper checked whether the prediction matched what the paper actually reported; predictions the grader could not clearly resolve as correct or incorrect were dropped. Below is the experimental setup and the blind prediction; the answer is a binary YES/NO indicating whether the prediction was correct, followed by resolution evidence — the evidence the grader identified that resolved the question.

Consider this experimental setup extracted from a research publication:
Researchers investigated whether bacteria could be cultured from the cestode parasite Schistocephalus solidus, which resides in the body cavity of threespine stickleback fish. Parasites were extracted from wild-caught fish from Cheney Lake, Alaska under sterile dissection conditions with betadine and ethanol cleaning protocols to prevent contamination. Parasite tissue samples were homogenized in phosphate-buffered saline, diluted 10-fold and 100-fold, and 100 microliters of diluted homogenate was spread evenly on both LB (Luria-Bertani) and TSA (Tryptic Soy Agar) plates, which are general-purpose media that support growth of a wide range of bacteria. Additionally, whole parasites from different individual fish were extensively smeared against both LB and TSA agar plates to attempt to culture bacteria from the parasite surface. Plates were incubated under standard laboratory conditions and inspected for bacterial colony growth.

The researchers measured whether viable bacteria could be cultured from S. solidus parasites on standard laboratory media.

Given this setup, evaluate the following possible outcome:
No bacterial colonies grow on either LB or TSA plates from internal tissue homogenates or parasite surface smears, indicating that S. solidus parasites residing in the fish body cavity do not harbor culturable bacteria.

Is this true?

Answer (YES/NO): NO